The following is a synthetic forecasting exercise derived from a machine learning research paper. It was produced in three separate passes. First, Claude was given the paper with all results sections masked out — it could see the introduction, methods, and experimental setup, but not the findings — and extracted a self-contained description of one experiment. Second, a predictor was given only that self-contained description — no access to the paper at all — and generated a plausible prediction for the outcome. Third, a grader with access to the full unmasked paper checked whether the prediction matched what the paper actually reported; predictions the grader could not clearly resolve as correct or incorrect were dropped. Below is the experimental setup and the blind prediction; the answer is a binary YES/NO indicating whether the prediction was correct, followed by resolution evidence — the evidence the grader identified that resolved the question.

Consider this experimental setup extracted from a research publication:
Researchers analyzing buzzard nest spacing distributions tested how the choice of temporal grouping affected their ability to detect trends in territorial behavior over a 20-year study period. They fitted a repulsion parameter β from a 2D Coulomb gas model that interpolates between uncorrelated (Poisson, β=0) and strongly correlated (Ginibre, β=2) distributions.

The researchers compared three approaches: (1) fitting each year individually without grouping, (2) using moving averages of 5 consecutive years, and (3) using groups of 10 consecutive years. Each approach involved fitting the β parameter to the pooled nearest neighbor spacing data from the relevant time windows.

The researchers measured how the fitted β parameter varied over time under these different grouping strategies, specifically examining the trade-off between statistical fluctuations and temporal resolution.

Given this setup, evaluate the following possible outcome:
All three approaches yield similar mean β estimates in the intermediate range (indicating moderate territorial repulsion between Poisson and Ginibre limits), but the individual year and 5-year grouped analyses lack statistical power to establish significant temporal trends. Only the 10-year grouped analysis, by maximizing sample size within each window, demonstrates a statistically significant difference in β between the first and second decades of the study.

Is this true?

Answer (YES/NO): NO